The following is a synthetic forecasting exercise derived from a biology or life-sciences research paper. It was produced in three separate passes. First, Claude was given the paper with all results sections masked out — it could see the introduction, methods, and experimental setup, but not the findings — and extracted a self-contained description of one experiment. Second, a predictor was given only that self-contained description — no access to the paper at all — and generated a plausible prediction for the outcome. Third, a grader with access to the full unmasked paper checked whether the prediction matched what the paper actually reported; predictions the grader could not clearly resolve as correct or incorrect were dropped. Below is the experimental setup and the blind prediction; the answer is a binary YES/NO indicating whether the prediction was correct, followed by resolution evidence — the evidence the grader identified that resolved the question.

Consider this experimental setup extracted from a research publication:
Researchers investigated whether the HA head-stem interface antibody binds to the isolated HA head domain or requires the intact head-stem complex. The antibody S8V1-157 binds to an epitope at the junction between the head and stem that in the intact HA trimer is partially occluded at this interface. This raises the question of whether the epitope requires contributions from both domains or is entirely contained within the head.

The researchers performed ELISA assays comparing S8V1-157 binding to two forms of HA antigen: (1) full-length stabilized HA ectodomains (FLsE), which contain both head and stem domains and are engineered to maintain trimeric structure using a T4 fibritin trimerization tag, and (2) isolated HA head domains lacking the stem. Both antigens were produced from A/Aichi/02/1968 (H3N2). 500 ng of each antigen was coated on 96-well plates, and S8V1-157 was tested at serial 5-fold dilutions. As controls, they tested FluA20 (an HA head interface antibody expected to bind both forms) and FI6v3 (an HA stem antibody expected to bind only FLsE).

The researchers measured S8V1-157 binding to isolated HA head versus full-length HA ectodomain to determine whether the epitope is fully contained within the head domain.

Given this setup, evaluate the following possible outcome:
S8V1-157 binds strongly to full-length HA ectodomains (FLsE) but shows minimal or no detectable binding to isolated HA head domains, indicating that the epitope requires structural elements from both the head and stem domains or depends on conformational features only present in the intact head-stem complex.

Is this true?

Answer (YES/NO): NO